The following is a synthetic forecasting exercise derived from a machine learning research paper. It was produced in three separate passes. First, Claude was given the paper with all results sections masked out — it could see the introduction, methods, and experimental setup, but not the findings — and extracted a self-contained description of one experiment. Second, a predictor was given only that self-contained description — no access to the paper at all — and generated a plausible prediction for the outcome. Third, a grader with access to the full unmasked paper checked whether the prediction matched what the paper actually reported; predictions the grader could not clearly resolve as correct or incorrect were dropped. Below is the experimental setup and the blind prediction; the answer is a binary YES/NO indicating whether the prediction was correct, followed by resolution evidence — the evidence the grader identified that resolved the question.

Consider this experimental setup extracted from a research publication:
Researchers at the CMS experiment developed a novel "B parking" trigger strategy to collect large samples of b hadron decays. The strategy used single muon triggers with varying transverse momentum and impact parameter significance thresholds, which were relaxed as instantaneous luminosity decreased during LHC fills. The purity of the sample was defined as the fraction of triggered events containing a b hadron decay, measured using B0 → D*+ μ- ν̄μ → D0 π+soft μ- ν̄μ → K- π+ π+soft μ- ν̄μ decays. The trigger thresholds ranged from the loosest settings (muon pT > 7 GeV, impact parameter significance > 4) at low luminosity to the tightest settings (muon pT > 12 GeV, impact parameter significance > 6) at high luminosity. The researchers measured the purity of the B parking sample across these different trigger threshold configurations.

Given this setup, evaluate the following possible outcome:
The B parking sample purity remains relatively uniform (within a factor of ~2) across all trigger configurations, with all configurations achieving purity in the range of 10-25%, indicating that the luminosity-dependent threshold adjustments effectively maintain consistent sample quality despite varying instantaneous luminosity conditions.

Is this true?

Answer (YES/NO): NO